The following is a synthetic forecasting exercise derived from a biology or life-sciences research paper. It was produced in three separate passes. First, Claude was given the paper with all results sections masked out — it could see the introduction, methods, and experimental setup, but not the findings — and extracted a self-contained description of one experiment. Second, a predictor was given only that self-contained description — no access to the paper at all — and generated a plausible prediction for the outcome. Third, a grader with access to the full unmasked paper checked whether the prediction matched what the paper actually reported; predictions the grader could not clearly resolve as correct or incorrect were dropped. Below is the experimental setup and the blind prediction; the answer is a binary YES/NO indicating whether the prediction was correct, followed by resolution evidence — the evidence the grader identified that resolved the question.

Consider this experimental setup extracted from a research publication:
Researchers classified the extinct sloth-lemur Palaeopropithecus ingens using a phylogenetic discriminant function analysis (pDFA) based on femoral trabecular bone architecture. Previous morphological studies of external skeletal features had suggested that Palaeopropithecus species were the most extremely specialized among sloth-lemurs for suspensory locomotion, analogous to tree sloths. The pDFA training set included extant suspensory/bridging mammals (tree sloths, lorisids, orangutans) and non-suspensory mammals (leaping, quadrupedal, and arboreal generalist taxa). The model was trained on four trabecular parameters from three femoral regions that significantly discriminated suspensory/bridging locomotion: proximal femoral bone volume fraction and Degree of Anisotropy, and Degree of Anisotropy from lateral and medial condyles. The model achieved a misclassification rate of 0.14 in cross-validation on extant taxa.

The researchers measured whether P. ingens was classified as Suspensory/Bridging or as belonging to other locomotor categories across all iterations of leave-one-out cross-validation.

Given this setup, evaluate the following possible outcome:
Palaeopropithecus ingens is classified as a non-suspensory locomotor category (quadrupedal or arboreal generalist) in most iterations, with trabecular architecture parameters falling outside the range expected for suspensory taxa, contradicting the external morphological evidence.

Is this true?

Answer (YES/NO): NO